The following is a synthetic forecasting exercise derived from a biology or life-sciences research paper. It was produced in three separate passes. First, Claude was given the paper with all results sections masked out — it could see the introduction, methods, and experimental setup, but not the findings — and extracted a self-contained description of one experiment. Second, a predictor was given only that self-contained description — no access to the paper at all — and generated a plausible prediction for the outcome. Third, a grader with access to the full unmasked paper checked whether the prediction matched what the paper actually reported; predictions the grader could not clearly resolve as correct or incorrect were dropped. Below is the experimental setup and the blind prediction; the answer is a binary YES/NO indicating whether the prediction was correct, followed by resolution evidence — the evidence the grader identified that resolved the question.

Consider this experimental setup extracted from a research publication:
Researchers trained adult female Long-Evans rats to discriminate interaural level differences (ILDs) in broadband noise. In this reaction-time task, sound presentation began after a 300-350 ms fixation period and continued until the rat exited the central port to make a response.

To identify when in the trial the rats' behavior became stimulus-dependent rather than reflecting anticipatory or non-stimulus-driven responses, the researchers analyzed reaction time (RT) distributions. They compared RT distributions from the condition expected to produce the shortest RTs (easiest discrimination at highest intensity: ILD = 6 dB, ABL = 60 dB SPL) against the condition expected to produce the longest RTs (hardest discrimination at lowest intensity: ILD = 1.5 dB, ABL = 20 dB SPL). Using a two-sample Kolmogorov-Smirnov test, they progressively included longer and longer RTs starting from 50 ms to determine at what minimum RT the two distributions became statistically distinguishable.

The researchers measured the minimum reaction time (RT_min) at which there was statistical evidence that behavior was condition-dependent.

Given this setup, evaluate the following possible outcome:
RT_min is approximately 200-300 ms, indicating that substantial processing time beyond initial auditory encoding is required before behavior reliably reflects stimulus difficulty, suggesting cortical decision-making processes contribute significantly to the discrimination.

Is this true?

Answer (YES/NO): NO